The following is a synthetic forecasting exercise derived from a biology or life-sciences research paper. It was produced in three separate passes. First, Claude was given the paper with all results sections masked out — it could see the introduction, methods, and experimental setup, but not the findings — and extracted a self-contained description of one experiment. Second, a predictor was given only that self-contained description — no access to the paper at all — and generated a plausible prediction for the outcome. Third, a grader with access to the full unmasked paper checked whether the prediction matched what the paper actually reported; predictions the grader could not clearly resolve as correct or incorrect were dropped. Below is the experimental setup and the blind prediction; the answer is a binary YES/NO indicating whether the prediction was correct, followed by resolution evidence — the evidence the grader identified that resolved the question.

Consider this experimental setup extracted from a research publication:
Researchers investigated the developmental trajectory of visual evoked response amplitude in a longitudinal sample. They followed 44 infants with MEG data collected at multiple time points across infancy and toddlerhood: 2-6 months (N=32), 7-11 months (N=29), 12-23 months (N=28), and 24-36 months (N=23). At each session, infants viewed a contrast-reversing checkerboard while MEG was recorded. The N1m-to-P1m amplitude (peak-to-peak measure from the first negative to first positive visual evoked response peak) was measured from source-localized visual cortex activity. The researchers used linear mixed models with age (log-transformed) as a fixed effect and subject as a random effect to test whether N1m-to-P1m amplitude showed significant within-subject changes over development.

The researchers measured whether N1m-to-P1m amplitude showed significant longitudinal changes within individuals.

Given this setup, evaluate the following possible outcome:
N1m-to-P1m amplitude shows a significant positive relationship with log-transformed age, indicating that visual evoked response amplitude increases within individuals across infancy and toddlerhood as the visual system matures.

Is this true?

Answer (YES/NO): NO